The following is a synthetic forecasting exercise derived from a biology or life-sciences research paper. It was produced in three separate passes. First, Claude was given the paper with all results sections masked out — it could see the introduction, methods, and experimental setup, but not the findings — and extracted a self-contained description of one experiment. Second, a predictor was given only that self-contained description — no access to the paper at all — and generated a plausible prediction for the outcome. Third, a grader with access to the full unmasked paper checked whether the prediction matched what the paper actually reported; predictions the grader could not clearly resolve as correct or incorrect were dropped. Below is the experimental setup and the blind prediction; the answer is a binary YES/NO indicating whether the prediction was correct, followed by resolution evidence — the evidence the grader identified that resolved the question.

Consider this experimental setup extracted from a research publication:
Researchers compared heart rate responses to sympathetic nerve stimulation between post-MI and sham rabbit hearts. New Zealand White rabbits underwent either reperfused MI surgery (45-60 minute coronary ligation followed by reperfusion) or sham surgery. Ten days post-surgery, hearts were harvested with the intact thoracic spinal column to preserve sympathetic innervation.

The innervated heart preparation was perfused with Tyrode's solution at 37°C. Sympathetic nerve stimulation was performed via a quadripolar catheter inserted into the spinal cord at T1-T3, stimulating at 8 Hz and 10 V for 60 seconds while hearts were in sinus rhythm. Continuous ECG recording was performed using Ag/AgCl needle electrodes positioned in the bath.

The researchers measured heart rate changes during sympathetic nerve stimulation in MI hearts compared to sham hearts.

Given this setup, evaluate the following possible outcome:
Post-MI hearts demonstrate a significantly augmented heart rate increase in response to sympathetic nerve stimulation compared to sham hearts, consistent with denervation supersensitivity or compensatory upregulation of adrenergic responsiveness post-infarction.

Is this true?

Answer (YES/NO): NO